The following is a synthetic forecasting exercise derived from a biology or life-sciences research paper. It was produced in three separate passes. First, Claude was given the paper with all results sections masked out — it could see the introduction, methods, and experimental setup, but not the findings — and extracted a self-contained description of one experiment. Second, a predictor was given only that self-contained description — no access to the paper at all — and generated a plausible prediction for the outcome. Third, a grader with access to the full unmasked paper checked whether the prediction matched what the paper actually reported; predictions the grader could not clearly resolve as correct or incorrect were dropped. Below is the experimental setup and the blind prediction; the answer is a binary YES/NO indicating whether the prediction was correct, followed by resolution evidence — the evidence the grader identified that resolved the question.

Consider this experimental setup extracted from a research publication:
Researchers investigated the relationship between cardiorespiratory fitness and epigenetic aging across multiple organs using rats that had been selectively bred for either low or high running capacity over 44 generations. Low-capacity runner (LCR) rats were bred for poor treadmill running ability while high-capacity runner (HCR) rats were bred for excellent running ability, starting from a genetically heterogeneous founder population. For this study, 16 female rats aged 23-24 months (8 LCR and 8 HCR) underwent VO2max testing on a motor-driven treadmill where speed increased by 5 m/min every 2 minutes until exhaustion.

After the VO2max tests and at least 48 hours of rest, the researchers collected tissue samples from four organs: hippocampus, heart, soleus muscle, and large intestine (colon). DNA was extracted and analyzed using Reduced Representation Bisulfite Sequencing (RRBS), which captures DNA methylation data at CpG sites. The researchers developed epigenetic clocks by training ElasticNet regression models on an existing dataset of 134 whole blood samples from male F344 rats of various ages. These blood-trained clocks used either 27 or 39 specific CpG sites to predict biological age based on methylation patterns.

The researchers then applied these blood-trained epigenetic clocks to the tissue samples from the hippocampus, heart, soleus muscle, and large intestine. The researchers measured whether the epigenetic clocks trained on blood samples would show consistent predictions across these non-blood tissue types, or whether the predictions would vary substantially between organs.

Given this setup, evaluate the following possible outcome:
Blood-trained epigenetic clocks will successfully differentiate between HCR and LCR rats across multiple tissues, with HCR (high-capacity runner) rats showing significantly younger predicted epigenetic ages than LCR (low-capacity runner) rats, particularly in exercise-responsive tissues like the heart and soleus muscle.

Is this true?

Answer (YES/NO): NO